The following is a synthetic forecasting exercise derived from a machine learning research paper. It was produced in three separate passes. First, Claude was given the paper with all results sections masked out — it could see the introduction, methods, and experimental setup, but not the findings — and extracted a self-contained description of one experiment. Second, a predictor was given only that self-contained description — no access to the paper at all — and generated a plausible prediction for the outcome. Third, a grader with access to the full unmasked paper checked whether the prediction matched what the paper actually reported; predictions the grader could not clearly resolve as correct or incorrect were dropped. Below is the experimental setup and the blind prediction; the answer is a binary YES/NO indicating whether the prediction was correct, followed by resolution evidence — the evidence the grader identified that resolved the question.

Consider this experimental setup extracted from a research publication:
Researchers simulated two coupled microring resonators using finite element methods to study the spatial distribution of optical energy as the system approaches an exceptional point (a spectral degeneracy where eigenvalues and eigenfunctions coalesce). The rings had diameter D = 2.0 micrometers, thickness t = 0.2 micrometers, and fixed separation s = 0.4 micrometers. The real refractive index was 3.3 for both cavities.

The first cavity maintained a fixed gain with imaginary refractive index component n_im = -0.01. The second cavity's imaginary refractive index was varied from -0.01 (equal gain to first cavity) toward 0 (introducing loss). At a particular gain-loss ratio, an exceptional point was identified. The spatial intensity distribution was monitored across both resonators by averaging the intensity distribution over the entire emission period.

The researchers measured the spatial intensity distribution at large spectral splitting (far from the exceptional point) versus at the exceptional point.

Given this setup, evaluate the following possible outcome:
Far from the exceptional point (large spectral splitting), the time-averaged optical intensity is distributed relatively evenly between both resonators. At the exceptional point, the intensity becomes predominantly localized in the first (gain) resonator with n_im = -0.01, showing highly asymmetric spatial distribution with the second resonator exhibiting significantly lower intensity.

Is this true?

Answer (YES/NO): YES